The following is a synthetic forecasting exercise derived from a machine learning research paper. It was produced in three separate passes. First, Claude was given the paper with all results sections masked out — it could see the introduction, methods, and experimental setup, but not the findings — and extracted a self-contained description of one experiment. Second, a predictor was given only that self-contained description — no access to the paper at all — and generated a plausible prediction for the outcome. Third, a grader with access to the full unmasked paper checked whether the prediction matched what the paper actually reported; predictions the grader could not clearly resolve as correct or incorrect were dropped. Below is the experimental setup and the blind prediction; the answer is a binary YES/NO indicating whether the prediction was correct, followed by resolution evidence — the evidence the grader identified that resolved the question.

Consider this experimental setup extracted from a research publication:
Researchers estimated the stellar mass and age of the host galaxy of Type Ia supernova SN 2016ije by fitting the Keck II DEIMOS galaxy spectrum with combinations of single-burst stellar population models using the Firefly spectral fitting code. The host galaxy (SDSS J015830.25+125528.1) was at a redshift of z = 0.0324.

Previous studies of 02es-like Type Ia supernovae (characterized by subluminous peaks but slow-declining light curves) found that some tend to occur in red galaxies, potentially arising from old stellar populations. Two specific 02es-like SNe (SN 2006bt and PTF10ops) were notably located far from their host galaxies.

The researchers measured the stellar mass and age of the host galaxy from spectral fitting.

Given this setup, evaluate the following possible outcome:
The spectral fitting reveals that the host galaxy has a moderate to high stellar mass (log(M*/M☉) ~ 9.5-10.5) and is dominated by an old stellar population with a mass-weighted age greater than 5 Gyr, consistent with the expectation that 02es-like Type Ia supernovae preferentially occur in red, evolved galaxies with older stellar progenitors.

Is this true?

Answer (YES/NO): NO